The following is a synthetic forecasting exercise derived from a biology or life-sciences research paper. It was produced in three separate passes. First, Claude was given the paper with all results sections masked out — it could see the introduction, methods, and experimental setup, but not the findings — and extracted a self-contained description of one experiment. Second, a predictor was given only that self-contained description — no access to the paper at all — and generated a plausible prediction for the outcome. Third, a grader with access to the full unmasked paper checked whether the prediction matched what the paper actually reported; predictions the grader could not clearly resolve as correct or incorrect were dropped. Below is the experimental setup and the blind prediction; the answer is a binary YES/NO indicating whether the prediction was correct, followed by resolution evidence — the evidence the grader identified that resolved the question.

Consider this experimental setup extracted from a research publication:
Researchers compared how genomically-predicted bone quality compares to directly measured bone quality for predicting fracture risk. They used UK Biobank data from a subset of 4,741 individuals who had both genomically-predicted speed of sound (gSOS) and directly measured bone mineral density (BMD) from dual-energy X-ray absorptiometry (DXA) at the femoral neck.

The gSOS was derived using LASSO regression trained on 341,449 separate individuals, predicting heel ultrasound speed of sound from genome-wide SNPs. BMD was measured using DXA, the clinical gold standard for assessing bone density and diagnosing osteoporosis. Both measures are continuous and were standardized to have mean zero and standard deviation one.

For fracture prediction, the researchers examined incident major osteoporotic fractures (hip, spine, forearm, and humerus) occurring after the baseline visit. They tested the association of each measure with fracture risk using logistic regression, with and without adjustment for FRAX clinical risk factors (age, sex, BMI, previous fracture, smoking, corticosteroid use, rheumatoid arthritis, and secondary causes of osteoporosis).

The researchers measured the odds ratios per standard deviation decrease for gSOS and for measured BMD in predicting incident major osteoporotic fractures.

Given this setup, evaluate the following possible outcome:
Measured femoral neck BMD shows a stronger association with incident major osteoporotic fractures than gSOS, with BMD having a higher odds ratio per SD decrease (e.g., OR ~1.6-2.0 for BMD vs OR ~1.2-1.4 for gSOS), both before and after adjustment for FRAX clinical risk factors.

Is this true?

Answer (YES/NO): NO